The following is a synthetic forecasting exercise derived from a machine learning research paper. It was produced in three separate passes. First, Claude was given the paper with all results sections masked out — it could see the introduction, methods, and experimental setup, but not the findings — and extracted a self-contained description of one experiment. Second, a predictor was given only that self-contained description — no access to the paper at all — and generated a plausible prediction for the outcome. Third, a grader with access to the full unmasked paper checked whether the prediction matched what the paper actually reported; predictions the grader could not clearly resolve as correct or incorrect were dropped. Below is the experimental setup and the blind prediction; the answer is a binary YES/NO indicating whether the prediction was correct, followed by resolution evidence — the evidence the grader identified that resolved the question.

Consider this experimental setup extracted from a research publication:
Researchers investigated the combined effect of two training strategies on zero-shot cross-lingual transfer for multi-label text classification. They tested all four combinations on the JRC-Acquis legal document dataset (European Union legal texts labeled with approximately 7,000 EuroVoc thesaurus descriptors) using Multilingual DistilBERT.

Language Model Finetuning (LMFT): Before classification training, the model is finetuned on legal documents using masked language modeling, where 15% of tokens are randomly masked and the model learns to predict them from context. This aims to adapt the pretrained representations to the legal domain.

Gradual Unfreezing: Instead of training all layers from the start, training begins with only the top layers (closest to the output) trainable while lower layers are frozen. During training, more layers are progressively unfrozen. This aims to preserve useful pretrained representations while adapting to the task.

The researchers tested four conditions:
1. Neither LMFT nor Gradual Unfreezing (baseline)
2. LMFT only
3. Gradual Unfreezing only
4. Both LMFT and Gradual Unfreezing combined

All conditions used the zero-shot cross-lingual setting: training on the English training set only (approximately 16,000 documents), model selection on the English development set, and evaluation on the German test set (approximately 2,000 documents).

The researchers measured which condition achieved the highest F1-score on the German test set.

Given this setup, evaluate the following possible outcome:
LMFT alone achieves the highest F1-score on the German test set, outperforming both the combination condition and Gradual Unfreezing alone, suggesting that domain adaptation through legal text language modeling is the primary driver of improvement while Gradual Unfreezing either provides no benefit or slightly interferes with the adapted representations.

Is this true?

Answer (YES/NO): NO